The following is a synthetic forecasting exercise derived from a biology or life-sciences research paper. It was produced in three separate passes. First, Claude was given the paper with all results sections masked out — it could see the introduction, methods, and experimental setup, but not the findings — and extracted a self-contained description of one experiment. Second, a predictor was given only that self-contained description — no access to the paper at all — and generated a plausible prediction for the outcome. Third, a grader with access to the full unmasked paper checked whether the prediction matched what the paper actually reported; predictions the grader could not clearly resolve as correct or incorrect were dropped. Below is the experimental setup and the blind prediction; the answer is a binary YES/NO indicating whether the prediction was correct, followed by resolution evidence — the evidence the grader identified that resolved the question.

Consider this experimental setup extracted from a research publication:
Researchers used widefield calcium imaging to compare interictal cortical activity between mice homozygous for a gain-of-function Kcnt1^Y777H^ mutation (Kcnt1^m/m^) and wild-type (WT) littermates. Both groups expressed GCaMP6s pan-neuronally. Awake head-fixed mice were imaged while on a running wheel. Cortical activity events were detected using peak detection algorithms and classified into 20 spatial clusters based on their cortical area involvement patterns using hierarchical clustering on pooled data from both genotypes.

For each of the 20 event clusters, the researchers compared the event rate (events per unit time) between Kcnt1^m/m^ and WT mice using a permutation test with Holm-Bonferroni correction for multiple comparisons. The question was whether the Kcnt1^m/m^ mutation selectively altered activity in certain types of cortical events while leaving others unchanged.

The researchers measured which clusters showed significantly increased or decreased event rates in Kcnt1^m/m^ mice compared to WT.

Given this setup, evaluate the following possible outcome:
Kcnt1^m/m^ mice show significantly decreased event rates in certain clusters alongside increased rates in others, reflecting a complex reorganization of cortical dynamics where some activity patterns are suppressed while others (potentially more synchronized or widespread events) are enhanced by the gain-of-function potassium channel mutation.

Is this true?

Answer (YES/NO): YES